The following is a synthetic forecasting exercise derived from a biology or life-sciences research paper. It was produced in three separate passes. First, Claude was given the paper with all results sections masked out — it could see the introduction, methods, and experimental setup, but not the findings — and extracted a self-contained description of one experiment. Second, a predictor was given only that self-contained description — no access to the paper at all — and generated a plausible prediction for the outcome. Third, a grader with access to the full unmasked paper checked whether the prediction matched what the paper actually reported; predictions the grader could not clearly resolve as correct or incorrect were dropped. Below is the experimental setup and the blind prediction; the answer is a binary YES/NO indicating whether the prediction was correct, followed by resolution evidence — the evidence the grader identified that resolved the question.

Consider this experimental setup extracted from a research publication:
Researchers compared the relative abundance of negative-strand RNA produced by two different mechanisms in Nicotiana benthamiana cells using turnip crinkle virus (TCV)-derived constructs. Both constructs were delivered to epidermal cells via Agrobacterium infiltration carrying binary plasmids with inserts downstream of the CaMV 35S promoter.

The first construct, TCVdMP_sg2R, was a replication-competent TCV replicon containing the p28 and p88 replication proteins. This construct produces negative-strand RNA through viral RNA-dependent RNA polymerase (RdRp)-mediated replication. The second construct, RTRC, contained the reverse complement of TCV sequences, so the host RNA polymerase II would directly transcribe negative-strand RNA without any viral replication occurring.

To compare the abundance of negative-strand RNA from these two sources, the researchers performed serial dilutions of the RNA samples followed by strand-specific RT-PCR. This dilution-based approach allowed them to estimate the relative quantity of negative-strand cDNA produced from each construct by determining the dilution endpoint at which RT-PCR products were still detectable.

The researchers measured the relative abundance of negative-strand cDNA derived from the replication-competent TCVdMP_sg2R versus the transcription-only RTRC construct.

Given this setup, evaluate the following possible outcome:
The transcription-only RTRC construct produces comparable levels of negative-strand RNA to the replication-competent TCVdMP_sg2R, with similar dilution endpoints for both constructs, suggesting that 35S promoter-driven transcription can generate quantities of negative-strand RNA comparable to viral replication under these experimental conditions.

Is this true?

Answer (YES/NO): NO